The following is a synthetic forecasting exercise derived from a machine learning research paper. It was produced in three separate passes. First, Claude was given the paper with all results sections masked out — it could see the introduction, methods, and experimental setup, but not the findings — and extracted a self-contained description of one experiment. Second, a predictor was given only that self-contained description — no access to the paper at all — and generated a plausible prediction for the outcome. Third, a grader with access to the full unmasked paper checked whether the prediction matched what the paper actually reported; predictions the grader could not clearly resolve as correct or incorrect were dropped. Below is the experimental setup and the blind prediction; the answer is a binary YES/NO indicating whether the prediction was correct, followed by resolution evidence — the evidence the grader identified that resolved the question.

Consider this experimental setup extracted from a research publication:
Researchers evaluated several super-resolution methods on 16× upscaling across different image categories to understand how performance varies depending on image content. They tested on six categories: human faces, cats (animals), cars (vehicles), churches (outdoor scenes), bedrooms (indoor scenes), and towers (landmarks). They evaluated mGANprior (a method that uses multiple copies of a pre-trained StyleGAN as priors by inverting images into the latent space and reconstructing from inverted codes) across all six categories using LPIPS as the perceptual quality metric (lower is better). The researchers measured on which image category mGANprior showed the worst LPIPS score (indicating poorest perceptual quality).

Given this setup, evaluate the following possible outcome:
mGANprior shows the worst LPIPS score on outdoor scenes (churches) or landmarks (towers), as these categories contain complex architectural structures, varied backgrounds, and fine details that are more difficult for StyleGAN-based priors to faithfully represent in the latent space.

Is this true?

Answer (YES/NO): NO